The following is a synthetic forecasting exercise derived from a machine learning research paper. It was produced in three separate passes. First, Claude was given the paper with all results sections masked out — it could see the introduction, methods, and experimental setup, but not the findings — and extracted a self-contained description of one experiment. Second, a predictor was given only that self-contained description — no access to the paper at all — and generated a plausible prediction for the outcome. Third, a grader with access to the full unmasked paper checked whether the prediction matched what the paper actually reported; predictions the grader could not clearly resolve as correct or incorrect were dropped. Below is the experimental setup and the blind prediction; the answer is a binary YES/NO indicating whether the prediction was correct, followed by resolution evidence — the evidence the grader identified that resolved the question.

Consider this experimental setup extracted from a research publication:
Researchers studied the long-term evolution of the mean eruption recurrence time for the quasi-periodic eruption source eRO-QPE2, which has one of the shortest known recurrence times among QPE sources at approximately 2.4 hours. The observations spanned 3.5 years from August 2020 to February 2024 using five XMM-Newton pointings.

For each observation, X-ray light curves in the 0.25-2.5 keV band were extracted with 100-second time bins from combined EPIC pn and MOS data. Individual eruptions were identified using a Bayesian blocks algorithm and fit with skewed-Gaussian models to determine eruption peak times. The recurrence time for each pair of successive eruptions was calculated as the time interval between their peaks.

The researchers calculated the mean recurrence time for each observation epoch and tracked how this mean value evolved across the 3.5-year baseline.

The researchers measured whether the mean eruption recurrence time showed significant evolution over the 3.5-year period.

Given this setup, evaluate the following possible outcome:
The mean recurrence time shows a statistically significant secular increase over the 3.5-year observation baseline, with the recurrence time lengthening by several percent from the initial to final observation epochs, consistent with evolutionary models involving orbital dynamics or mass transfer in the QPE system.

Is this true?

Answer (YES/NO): NO